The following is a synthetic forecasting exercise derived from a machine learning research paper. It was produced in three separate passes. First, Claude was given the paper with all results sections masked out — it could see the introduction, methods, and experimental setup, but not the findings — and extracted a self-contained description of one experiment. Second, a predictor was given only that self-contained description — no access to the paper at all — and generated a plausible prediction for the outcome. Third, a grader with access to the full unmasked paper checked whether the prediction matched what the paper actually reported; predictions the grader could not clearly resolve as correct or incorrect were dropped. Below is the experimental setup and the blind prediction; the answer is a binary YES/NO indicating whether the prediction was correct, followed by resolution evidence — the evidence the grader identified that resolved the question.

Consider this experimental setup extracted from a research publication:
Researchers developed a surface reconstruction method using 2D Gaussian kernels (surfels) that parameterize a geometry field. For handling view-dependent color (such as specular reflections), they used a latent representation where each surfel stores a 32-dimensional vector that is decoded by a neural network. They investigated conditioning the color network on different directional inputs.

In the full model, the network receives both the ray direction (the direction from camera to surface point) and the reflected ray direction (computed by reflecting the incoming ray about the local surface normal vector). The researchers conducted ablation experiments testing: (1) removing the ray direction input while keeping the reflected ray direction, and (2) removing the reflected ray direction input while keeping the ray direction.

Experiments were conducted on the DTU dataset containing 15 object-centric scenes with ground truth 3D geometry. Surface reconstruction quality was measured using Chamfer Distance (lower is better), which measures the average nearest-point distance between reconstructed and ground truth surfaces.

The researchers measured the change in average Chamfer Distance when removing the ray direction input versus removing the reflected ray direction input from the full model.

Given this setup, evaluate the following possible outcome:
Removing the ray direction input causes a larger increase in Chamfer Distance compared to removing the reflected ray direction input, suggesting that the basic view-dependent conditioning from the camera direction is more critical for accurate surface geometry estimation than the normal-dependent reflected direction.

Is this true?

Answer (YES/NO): YES